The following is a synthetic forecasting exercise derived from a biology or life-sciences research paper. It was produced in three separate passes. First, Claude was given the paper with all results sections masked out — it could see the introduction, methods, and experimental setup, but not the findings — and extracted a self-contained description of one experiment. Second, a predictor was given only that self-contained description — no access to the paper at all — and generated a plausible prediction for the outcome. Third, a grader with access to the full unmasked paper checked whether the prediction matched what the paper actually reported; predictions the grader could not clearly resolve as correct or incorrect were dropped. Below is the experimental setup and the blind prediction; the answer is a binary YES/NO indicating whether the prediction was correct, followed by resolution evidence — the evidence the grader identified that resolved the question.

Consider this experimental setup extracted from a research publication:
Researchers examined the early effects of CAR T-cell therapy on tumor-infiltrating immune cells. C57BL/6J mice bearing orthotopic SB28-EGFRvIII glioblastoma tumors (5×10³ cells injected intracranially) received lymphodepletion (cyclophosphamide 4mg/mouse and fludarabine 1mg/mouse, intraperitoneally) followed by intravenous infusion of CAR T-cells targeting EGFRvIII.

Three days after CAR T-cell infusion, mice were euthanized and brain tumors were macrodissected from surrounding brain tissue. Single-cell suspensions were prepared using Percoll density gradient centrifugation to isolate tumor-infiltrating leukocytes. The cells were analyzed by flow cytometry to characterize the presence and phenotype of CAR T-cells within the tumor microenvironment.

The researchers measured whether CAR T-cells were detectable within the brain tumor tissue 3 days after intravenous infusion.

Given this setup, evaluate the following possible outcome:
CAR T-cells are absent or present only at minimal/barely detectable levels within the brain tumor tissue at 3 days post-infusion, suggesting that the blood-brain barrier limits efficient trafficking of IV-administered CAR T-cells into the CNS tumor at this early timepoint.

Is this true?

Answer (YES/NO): NO